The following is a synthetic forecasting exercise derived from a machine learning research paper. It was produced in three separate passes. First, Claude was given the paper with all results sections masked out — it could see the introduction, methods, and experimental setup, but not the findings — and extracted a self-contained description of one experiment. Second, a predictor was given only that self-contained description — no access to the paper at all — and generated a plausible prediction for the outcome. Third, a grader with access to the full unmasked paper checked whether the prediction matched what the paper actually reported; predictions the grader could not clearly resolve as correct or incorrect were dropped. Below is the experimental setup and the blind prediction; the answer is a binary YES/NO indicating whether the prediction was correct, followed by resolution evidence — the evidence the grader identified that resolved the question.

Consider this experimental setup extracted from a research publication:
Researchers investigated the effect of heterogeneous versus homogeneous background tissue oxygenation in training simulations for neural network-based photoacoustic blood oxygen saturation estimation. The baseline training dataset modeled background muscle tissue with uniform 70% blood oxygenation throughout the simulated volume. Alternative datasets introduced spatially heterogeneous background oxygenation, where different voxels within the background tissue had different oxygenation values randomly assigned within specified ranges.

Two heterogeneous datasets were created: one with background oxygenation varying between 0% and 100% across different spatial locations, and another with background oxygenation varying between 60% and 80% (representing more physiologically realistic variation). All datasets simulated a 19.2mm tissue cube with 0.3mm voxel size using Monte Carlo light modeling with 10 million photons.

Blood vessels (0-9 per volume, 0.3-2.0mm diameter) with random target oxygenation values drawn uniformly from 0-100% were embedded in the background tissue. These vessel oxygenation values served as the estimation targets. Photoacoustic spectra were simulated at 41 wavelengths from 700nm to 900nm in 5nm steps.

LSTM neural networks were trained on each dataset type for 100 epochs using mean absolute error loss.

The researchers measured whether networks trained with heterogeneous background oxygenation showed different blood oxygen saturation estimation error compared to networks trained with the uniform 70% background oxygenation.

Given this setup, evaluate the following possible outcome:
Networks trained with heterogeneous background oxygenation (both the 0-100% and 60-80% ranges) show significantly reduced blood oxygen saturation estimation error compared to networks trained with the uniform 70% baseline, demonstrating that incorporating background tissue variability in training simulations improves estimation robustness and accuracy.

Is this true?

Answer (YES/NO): NO